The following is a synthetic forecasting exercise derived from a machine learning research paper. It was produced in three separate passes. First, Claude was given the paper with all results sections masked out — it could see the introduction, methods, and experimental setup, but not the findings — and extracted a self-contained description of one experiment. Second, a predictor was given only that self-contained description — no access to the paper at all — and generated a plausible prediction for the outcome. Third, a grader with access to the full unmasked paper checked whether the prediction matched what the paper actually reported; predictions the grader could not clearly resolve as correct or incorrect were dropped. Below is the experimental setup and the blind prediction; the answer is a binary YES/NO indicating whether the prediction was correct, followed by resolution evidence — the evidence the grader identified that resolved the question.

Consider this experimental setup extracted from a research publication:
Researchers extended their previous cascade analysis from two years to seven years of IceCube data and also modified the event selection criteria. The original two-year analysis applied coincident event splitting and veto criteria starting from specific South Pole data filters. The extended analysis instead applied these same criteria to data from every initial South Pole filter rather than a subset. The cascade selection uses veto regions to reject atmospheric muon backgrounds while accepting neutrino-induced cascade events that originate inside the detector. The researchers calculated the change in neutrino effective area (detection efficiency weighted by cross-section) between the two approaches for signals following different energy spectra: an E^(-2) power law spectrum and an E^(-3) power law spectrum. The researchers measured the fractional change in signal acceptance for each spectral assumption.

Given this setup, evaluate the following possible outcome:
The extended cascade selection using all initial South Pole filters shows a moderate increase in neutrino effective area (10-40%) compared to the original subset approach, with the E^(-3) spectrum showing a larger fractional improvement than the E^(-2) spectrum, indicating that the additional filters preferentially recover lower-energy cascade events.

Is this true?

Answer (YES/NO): NO